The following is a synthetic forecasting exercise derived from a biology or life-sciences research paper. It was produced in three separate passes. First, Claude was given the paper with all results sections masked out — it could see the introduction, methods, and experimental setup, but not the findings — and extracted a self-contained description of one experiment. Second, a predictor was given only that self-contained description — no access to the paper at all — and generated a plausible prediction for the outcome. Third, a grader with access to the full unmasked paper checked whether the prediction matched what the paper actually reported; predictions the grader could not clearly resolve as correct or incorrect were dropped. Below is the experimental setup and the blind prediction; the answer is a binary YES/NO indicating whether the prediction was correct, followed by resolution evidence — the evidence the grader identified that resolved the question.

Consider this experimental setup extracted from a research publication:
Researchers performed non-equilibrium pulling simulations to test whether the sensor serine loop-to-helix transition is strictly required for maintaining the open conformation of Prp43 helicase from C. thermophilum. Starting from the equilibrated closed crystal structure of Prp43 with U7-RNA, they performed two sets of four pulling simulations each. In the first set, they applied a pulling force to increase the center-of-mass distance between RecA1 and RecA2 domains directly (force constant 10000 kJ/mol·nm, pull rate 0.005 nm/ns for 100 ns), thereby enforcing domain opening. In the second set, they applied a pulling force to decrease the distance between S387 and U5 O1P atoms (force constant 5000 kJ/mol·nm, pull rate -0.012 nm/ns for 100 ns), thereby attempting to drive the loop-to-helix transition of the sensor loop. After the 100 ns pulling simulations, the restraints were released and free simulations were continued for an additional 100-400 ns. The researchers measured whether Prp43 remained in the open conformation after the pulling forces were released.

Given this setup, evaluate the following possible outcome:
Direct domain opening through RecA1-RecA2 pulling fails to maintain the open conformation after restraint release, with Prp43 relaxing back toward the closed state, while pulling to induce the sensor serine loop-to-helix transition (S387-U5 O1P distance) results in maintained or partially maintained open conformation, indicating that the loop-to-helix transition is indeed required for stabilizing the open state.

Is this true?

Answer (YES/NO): YES